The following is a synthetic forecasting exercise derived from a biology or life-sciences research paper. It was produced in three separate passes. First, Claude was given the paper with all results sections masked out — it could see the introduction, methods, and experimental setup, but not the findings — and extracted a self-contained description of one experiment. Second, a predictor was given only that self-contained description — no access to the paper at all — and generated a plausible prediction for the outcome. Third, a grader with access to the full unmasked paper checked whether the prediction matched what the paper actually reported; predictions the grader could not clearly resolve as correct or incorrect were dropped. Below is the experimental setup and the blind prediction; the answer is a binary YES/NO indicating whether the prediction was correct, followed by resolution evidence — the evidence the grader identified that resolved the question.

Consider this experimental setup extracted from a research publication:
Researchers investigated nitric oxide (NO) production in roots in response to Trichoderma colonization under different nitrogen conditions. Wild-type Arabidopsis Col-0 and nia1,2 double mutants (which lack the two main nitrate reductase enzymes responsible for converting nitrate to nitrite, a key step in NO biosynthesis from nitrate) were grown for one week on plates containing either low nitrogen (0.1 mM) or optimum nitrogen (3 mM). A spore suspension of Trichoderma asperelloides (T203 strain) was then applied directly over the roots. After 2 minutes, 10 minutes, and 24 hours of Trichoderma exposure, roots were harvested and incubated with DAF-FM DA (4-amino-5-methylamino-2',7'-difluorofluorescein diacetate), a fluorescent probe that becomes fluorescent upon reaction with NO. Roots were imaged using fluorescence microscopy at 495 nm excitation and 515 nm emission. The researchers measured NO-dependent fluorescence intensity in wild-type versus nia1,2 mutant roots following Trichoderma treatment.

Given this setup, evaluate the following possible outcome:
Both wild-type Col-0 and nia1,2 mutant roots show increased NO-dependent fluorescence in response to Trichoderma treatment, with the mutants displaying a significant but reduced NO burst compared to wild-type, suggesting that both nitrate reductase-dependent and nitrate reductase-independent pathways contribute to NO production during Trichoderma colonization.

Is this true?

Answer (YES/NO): NO